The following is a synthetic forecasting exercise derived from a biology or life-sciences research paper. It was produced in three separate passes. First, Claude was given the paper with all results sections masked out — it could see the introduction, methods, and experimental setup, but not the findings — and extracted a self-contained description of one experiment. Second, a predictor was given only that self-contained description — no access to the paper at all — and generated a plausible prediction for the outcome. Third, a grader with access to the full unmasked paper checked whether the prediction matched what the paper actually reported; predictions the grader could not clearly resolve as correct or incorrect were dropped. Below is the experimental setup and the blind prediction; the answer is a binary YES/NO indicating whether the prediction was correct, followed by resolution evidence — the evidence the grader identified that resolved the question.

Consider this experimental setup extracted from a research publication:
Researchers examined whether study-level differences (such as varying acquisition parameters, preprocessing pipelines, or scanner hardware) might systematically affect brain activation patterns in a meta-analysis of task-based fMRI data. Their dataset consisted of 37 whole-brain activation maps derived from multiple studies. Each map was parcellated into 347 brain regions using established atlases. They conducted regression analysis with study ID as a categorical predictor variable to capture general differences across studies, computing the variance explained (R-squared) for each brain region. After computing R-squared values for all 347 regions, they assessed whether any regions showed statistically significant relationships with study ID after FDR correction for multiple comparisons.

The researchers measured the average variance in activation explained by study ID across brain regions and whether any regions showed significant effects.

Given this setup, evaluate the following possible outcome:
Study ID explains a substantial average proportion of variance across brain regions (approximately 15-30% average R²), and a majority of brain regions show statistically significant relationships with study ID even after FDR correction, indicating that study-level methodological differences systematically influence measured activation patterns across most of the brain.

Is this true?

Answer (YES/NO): NO